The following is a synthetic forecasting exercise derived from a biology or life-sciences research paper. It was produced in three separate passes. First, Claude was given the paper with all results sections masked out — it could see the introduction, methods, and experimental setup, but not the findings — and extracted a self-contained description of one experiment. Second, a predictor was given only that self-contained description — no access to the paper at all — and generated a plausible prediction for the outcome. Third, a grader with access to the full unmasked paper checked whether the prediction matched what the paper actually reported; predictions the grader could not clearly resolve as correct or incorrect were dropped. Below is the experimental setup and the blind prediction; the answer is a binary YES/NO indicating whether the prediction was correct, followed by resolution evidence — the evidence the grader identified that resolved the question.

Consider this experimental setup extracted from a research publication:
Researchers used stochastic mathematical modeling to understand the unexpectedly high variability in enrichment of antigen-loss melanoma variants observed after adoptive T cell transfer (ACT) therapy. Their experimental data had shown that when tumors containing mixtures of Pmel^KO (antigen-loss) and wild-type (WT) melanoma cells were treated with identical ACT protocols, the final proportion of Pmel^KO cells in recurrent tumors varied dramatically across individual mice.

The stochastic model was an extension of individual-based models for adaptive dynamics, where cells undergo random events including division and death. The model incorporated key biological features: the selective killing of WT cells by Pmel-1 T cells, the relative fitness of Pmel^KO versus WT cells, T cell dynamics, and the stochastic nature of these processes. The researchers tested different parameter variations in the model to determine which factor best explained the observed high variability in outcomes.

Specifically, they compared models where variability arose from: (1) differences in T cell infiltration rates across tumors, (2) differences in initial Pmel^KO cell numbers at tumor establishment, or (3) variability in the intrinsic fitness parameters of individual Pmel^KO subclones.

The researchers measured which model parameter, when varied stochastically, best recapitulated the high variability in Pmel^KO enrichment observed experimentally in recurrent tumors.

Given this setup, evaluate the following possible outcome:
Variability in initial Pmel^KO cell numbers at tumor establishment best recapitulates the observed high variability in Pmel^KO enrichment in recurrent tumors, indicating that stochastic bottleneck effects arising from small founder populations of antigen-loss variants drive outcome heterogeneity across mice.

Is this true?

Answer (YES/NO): NO